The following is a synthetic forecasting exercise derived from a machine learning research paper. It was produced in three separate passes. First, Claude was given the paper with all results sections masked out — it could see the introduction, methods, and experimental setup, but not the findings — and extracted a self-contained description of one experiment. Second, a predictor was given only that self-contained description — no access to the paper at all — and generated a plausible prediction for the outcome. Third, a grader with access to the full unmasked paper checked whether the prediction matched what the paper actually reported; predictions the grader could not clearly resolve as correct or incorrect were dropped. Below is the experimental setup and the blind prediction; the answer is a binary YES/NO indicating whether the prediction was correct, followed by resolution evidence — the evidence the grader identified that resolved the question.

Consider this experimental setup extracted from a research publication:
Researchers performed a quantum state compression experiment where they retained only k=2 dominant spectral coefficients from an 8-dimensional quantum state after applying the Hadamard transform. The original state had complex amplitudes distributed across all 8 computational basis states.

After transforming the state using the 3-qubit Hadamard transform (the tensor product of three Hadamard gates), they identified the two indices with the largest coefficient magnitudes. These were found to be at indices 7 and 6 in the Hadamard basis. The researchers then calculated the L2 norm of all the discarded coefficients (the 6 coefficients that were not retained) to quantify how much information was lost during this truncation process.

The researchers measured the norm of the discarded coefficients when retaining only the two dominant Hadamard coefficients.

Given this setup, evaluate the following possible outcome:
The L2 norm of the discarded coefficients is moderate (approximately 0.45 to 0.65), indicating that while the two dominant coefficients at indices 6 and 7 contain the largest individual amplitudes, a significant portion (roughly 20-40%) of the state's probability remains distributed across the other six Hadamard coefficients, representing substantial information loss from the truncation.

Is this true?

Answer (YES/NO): NO